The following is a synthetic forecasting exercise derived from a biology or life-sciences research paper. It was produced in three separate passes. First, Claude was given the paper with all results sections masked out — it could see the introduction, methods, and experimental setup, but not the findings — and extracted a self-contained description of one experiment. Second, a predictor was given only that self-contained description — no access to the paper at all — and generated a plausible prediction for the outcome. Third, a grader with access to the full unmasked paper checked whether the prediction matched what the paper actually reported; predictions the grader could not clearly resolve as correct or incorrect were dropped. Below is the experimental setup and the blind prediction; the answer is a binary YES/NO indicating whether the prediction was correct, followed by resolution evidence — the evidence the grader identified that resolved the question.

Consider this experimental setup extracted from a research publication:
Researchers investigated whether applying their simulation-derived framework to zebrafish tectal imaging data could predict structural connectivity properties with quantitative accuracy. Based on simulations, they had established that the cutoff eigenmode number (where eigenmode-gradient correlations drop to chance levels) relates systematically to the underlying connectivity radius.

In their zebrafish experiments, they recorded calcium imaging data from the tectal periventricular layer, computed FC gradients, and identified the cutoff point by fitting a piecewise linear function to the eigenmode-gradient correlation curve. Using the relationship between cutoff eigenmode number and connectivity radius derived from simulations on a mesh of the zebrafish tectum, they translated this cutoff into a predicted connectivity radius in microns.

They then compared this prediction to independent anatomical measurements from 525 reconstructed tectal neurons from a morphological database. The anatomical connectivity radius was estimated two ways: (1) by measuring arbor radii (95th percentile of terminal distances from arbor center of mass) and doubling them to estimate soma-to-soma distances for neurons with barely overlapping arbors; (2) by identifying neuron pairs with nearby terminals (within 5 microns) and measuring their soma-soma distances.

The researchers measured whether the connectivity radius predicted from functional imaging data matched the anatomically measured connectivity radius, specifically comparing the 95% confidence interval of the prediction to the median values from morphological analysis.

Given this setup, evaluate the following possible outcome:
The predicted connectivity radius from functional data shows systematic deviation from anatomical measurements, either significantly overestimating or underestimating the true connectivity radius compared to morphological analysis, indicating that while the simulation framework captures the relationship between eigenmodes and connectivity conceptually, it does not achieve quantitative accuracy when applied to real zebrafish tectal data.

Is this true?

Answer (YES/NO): NO